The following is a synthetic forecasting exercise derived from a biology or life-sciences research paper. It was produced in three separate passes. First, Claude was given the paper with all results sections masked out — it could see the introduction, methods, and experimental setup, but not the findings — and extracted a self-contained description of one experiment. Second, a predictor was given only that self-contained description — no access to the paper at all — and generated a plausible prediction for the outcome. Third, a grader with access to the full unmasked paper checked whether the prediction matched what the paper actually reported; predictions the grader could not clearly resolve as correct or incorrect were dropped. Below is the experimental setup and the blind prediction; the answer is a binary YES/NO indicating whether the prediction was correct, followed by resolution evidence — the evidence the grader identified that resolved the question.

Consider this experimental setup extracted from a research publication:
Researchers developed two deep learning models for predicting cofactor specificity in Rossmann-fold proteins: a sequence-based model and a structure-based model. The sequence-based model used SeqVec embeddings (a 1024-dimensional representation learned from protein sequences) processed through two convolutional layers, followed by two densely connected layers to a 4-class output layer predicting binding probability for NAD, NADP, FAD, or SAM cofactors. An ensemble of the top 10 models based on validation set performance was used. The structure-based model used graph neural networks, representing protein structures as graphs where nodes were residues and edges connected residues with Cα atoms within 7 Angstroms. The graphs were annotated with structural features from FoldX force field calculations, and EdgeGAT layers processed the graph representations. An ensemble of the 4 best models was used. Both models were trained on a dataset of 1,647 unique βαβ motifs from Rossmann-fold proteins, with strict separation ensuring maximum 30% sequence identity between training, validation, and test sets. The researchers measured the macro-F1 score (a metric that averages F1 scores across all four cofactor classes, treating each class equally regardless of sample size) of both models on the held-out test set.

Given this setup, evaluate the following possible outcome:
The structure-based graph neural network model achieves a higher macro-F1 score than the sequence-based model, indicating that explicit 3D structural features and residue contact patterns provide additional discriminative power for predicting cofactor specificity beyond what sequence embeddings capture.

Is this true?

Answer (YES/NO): NO